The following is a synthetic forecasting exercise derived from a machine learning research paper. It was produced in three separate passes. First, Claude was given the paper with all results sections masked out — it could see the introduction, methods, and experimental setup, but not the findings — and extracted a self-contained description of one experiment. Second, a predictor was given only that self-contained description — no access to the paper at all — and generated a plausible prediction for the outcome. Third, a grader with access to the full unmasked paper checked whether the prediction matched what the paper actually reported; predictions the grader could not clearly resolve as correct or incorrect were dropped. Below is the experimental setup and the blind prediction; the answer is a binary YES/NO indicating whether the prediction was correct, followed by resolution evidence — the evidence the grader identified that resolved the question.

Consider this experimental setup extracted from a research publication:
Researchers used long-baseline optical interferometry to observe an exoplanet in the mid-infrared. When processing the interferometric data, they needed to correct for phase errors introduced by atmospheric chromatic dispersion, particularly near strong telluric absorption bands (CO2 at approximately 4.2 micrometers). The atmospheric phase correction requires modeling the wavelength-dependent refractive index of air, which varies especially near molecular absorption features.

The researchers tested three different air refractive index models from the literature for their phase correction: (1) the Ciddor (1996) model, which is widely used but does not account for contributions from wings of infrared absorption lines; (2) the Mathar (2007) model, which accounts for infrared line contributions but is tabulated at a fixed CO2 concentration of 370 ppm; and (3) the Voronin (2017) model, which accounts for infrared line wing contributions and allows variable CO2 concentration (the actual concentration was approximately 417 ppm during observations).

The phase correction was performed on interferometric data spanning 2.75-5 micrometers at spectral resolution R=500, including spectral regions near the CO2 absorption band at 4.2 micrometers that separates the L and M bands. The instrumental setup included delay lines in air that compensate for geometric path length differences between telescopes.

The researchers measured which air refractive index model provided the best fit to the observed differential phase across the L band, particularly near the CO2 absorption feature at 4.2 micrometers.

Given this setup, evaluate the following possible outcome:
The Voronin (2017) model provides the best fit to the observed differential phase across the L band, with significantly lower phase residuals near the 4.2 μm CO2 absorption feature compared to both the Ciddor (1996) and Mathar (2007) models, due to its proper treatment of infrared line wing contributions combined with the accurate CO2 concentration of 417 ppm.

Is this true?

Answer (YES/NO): YES